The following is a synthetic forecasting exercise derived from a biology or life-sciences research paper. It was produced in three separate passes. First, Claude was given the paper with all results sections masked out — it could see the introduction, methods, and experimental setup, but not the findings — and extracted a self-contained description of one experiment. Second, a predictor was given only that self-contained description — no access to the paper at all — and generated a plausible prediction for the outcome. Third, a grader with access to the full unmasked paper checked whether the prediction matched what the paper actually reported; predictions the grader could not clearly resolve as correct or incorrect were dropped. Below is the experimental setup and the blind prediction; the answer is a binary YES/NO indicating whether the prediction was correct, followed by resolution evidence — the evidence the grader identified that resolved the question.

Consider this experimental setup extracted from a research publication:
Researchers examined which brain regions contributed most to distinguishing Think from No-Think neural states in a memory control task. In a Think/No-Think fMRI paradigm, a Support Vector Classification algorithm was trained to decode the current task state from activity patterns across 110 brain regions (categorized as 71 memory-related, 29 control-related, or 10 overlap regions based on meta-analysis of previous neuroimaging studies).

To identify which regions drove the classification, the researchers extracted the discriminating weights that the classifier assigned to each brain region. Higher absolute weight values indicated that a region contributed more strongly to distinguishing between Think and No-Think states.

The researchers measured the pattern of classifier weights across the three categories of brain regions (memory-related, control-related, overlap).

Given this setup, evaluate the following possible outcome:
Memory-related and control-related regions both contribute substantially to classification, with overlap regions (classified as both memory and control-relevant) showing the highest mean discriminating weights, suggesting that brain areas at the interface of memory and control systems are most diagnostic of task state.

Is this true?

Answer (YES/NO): YES